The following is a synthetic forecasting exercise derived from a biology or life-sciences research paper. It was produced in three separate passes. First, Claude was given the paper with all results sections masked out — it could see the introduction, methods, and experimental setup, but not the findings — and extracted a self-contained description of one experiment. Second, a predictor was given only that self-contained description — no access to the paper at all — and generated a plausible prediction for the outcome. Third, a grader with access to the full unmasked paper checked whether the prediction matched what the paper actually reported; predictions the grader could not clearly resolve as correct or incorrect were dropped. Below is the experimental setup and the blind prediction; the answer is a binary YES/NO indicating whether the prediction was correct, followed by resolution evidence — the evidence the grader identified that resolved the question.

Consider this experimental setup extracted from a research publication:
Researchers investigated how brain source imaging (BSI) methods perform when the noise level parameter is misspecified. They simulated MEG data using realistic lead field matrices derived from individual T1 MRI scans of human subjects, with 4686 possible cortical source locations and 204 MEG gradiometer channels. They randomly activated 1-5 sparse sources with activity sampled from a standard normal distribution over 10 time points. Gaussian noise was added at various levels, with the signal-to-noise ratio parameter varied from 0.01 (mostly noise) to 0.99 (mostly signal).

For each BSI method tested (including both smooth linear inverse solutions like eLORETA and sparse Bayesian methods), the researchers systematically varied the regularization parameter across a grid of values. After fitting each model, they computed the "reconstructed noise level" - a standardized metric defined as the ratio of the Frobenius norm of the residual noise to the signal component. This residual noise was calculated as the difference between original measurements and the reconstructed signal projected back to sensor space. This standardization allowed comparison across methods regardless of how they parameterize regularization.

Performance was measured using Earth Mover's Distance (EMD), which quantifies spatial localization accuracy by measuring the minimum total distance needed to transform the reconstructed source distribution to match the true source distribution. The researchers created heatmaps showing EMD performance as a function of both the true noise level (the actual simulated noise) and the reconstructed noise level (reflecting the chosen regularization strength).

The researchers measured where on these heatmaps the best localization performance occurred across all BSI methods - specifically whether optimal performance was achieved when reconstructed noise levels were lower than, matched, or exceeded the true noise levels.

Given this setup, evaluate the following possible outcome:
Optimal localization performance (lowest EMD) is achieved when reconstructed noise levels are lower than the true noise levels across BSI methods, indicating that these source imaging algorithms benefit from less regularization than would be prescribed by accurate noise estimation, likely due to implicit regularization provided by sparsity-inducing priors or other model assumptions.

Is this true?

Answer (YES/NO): NO